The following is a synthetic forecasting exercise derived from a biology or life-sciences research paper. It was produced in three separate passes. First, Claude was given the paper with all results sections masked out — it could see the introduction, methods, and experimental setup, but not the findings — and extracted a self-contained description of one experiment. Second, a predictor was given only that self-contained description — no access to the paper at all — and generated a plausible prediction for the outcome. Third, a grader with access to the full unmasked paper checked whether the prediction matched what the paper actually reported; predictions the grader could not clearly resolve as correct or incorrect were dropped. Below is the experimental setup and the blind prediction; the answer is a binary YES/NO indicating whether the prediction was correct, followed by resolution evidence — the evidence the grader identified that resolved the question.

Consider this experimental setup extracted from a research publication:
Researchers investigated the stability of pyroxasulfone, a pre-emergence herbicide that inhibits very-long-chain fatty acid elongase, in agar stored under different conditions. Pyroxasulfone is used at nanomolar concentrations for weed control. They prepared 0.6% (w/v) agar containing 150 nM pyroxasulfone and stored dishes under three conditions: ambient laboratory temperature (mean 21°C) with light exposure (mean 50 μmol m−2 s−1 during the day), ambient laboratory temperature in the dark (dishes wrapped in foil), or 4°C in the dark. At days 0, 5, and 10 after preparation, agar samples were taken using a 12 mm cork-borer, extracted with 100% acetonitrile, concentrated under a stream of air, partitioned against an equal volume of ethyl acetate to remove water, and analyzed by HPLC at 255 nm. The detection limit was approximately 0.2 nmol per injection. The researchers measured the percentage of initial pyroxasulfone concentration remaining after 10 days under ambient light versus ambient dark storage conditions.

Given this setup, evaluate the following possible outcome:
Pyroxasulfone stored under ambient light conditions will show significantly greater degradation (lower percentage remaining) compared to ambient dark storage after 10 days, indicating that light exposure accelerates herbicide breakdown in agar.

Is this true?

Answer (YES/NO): NO